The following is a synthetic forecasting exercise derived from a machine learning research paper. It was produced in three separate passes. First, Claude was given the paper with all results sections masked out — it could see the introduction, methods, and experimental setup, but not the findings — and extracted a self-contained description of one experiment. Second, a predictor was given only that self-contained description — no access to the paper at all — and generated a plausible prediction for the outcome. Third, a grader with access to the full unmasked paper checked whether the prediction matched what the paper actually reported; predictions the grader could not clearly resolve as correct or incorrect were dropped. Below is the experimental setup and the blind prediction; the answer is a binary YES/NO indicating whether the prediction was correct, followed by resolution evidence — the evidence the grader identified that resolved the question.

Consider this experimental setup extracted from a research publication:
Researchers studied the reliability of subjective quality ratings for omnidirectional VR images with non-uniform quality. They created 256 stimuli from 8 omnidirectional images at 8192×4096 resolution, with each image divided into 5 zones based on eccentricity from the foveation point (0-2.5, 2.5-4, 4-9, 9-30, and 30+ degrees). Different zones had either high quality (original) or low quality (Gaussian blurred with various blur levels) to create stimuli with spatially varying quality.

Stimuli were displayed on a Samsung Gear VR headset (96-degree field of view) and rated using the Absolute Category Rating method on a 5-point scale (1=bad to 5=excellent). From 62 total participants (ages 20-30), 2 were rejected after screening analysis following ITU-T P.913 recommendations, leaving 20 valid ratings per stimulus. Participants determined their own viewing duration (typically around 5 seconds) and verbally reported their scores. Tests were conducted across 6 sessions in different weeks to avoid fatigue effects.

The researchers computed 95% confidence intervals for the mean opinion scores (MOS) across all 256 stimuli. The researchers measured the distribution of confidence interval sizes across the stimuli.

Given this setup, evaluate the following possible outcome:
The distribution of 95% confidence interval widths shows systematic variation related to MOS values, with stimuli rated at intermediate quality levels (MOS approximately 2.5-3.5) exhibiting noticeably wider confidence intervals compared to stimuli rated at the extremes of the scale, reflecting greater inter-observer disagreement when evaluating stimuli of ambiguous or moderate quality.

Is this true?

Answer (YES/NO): YES